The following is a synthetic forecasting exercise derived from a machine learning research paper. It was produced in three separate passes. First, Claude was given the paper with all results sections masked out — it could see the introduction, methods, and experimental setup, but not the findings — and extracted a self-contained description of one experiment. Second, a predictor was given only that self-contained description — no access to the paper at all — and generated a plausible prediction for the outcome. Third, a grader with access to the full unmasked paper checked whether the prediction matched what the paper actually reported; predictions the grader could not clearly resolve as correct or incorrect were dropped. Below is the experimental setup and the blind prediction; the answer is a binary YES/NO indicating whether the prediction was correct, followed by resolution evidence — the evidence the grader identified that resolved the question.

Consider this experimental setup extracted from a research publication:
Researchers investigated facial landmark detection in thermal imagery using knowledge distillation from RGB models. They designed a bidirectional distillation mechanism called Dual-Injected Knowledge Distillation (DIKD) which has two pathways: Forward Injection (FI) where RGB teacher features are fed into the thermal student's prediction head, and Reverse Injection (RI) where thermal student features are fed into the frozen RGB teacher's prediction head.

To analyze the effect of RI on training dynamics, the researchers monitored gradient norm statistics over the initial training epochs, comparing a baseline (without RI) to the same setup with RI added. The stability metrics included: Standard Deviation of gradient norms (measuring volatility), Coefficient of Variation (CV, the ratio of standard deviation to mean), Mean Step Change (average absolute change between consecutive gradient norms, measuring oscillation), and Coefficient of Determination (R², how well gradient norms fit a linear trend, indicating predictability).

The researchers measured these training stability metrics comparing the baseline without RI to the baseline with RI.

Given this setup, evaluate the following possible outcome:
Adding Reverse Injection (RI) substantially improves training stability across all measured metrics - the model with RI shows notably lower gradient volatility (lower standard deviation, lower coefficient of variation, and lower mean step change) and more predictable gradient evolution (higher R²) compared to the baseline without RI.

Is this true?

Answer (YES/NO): NO